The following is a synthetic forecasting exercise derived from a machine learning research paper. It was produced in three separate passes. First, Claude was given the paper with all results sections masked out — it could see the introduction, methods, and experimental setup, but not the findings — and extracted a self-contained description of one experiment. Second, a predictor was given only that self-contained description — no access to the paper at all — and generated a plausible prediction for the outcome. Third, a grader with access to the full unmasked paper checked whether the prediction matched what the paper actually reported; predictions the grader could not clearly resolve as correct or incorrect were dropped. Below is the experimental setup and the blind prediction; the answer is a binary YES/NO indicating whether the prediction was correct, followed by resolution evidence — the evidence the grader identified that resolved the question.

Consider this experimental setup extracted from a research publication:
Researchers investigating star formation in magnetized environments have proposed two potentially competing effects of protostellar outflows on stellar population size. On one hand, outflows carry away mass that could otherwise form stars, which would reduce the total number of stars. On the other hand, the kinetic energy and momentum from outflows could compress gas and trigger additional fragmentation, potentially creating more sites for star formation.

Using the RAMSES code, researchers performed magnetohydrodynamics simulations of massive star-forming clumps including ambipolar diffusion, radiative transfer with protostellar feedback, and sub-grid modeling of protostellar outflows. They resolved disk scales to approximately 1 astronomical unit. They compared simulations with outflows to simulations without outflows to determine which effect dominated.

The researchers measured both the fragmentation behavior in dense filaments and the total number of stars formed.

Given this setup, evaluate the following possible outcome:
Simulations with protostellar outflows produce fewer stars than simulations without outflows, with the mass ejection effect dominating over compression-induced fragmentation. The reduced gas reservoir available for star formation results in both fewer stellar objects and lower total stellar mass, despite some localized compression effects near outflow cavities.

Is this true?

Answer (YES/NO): NO